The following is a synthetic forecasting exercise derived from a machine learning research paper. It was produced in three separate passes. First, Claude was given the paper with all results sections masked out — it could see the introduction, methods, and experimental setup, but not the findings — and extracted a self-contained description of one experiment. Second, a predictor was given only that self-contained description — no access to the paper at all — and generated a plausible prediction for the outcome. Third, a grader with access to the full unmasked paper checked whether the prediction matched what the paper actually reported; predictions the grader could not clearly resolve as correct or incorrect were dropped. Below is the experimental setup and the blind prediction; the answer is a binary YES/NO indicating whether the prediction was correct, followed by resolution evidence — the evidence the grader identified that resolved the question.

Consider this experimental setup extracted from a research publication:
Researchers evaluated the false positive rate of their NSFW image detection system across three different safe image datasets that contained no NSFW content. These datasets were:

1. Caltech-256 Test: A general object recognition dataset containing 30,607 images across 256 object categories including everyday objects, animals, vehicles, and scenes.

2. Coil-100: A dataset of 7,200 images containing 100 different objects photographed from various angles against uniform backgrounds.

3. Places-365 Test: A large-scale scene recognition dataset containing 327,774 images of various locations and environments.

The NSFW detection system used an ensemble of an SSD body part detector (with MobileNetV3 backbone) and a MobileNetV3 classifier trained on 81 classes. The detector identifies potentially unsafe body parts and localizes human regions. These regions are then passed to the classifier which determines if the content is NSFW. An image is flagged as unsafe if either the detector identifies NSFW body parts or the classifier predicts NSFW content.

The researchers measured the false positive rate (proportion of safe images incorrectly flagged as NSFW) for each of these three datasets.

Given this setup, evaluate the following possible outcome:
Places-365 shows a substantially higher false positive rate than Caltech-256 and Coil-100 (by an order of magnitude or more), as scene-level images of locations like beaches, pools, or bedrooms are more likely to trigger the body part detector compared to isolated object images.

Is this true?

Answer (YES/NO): NO